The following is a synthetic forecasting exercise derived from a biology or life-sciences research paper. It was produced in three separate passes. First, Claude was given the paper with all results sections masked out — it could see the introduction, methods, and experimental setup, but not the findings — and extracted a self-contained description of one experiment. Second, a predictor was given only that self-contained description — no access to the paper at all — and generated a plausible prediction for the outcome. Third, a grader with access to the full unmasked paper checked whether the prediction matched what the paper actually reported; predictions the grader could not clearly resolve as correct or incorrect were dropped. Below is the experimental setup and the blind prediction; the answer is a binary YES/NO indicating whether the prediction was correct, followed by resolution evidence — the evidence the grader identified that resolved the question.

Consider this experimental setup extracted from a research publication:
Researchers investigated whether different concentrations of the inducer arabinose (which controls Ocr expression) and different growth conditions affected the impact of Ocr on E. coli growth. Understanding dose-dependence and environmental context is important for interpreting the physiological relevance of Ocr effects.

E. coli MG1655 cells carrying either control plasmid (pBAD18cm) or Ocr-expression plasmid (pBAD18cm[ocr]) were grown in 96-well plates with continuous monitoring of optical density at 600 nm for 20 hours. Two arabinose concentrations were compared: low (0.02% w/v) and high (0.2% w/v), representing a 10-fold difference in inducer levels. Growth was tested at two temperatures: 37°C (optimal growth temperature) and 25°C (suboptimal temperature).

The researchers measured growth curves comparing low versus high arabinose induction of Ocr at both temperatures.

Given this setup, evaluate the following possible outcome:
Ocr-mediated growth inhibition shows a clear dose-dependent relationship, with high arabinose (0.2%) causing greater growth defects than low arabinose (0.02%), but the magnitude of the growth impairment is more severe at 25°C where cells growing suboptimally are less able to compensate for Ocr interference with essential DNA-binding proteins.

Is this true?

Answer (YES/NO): NO